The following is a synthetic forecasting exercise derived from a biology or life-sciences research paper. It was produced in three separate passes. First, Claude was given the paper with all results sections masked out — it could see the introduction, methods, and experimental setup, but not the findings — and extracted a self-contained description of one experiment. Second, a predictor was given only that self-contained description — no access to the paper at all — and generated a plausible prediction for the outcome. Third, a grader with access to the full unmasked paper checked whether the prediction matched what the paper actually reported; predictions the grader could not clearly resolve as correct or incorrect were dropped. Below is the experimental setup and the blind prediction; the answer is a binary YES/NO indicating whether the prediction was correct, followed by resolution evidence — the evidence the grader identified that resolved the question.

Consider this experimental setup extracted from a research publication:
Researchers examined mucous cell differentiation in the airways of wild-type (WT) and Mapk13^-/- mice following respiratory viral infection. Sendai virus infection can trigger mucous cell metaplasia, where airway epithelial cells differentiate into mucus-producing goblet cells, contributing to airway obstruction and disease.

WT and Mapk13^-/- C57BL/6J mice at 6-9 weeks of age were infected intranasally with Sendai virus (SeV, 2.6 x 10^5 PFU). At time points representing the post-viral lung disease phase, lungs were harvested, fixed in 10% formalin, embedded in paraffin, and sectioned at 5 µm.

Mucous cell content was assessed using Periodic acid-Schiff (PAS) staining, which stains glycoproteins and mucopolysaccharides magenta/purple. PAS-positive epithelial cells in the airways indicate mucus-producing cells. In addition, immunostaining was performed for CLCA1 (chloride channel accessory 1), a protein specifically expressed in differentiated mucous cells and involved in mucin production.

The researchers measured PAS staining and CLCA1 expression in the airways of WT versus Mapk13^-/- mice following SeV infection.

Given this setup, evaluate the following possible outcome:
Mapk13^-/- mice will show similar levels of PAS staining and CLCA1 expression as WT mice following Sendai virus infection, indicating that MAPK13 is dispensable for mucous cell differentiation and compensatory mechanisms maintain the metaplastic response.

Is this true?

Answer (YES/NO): NO